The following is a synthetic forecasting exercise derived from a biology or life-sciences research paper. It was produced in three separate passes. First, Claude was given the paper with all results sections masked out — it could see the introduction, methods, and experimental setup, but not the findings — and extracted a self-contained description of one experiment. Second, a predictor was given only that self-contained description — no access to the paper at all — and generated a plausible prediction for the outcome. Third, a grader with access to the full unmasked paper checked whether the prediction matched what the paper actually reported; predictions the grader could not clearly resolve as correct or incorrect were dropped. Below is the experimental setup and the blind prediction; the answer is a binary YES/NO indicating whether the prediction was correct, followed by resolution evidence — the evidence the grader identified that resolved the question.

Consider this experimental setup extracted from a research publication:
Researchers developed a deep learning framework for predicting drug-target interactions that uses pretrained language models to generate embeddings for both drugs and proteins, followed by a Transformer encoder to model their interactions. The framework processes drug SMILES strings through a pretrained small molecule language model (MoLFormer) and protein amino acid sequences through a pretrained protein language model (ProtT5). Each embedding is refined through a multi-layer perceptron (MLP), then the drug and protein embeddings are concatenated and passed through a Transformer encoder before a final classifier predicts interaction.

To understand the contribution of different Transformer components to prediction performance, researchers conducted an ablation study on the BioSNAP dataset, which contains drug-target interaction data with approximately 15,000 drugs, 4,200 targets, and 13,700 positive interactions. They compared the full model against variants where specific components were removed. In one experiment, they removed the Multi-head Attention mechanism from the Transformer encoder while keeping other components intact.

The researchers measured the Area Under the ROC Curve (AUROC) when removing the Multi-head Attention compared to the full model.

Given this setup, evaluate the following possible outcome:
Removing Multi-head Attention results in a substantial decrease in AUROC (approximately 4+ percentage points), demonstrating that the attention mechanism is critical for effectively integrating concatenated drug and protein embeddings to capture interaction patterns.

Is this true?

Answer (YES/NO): YES